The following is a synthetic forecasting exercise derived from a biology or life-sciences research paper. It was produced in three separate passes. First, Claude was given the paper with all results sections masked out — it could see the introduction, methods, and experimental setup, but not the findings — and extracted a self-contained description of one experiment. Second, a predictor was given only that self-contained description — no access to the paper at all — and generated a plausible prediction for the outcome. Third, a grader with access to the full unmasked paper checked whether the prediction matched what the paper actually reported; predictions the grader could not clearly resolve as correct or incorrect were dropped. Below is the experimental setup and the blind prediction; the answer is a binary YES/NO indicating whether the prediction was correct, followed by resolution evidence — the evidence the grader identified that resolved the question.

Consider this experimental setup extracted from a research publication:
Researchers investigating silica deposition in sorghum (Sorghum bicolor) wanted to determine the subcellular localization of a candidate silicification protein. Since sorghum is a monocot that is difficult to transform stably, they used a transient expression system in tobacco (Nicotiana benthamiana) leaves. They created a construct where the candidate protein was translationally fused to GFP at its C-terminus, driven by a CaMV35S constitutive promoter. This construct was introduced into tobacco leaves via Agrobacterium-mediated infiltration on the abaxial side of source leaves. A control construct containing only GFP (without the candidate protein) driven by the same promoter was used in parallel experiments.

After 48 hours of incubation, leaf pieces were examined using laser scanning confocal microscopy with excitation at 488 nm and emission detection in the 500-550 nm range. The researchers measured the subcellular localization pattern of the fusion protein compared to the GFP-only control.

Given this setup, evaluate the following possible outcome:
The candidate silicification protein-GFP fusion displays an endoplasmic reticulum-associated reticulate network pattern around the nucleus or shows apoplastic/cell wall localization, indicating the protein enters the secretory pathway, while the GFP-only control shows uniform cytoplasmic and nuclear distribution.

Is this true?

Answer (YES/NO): NO